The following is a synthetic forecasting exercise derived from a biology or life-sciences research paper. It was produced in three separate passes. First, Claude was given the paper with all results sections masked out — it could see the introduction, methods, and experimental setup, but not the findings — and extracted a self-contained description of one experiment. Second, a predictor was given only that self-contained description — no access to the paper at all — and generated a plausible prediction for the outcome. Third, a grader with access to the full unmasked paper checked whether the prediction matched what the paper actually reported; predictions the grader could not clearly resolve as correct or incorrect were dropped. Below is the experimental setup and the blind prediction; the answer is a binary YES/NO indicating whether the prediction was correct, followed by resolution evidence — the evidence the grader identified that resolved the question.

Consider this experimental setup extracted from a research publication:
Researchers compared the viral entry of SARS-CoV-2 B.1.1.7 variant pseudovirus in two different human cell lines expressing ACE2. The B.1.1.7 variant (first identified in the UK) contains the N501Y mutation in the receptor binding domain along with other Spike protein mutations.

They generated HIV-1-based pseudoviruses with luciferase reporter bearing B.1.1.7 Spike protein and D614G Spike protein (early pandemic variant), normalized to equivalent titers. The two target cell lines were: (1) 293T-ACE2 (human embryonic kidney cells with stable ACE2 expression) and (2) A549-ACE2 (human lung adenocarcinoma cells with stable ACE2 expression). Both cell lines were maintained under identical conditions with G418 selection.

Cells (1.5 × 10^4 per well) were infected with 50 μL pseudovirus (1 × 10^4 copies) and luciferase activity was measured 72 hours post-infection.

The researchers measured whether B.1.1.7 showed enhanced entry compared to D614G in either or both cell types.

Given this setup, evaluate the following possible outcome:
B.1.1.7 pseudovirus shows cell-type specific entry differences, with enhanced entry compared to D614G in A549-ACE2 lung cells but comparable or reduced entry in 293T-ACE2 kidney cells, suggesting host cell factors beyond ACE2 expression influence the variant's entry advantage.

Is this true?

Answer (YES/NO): NO